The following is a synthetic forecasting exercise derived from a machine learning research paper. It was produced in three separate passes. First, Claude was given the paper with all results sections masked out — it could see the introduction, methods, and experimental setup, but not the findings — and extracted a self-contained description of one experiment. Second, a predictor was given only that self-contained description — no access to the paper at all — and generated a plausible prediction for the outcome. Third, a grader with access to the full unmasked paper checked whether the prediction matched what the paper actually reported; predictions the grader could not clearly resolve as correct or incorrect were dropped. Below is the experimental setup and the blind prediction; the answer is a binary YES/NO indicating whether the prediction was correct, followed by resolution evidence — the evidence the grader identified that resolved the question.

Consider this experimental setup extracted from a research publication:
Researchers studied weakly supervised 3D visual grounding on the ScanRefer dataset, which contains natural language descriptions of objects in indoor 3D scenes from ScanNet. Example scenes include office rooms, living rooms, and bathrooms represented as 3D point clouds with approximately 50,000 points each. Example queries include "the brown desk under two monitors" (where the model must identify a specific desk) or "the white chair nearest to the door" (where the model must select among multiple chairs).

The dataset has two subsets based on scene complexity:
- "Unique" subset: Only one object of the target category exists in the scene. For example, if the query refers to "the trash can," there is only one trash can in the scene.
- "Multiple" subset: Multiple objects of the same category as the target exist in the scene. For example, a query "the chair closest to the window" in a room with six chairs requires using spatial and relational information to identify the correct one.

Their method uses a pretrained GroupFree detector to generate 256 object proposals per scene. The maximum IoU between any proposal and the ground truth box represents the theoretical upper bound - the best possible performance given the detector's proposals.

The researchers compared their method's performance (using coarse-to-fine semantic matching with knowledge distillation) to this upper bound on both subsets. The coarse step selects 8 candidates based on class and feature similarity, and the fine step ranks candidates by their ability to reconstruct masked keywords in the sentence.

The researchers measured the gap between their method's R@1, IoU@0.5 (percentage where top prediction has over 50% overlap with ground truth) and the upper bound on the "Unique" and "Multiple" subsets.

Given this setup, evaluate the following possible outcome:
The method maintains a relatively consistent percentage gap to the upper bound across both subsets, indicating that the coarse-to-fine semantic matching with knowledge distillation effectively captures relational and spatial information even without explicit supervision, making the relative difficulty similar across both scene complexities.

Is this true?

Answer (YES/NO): NO